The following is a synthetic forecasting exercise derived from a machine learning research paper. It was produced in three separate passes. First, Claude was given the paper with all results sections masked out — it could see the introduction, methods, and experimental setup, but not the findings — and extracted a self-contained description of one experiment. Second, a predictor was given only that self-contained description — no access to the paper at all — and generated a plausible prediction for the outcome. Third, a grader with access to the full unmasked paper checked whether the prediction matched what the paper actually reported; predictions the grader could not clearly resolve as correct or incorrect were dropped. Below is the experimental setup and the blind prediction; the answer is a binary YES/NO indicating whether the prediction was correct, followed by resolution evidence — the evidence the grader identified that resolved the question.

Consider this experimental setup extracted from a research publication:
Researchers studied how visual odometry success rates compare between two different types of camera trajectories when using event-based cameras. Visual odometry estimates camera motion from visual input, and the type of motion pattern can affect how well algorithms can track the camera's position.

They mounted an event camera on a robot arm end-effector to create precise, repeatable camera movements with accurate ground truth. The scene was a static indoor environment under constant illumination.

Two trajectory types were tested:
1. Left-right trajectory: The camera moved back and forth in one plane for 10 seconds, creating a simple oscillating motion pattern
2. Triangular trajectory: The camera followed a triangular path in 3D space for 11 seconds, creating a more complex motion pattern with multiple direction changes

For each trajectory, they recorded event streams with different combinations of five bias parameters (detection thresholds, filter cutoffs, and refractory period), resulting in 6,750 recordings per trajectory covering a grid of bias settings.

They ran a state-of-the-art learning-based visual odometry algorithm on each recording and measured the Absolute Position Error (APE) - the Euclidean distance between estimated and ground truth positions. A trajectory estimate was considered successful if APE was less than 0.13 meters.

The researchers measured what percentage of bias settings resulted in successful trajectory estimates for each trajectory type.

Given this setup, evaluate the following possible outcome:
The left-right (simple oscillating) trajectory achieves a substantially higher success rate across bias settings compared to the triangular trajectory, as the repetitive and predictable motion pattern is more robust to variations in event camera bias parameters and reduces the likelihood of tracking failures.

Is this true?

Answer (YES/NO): NO